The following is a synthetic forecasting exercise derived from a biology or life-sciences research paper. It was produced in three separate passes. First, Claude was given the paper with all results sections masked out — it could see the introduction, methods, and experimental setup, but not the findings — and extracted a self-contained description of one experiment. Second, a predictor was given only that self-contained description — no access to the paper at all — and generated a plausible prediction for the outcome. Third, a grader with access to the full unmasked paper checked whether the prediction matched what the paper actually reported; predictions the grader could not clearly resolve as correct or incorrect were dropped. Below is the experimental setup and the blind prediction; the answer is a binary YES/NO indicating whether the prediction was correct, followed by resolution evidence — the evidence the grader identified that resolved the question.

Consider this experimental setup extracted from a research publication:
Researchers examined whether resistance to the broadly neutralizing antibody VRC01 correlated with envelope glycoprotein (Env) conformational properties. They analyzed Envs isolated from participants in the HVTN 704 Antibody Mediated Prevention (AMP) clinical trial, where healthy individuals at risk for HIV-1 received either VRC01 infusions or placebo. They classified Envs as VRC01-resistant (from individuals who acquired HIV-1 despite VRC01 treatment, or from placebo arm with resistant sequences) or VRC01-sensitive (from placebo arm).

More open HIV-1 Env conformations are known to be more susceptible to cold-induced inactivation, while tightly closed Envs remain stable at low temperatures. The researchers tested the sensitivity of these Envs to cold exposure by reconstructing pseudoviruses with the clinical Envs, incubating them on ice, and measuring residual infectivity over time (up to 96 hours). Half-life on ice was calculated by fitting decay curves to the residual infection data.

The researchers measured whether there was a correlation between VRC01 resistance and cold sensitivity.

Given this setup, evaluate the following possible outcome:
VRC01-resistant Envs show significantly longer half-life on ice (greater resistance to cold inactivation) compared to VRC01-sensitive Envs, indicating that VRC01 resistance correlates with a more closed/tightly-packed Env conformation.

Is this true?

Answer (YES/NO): NO